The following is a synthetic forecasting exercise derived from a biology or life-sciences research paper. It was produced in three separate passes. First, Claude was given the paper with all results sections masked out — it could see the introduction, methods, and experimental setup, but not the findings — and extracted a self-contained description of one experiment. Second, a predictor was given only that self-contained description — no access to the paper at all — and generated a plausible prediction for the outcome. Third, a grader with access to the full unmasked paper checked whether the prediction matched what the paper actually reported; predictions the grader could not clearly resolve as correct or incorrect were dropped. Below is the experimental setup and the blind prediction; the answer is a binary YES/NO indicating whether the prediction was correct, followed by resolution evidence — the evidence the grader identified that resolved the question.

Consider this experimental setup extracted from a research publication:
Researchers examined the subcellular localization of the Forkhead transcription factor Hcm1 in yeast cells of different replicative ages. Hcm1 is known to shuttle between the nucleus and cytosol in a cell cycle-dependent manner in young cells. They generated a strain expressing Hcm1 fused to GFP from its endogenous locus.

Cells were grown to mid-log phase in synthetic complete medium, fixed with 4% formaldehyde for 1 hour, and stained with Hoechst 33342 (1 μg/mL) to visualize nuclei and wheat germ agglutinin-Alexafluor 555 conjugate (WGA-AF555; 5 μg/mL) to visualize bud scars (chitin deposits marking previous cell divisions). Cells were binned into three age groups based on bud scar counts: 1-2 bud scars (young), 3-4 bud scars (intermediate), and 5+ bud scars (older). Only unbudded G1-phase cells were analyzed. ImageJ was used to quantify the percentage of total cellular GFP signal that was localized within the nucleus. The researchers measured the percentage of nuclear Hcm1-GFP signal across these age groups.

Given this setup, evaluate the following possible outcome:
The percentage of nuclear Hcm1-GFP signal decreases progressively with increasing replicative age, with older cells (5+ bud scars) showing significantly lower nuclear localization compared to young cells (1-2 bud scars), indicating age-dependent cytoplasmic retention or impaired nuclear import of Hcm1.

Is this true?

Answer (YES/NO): YES